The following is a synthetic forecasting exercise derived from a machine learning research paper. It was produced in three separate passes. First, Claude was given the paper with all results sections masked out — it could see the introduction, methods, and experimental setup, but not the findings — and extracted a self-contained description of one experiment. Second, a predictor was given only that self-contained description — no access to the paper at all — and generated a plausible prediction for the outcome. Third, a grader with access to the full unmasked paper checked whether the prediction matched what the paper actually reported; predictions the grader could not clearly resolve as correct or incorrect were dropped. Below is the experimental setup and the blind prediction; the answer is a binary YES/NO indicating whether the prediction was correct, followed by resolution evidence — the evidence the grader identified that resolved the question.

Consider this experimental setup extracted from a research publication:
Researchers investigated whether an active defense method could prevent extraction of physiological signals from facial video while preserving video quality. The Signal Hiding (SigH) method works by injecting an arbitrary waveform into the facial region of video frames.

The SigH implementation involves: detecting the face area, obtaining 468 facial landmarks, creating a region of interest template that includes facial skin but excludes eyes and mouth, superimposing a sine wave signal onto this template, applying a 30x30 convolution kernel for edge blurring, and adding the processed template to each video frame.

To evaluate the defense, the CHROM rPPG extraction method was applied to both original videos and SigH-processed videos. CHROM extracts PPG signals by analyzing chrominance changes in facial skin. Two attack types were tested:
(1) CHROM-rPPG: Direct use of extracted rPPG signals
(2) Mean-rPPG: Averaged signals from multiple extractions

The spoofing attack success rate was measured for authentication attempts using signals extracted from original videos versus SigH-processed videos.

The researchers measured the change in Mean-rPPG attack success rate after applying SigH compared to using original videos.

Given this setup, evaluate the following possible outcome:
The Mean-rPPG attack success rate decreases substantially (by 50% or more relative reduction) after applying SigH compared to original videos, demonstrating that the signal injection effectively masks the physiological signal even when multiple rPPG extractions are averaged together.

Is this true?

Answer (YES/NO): YES